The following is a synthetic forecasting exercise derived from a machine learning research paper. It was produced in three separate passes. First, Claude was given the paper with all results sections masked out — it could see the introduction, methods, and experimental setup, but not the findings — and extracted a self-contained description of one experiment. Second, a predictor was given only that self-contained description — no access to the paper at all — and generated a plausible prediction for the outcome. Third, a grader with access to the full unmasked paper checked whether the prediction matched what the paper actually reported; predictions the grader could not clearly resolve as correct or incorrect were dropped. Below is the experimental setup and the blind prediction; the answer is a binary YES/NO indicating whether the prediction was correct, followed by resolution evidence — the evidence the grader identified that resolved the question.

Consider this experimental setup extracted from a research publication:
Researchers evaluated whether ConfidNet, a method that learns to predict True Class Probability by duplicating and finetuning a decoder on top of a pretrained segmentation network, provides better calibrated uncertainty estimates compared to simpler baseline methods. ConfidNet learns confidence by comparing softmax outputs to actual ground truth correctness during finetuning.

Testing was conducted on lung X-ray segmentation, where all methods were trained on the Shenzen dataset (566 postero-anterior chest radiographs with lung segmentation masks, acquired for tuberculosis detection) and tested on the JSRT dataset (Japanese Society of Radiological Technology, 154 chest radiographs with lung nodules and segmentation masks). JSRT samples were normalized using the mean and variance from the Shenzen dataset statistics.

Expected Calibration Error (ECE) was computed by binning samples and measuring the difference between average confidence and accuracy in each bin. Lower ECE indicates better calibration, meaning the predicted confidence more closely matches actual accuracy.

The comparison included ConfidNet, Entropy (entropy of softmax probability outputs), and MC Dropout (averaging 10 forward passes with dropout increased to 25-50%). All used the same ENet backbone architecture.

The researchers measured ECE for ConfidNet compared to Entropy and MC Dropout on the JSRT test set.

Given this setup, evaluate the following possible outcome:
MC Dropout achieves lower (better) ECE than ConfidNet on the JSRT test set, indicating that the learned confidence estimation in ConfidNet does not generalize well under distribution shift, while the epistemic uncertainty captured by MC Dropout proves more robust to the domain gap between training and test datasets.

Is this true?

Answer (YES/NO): YES